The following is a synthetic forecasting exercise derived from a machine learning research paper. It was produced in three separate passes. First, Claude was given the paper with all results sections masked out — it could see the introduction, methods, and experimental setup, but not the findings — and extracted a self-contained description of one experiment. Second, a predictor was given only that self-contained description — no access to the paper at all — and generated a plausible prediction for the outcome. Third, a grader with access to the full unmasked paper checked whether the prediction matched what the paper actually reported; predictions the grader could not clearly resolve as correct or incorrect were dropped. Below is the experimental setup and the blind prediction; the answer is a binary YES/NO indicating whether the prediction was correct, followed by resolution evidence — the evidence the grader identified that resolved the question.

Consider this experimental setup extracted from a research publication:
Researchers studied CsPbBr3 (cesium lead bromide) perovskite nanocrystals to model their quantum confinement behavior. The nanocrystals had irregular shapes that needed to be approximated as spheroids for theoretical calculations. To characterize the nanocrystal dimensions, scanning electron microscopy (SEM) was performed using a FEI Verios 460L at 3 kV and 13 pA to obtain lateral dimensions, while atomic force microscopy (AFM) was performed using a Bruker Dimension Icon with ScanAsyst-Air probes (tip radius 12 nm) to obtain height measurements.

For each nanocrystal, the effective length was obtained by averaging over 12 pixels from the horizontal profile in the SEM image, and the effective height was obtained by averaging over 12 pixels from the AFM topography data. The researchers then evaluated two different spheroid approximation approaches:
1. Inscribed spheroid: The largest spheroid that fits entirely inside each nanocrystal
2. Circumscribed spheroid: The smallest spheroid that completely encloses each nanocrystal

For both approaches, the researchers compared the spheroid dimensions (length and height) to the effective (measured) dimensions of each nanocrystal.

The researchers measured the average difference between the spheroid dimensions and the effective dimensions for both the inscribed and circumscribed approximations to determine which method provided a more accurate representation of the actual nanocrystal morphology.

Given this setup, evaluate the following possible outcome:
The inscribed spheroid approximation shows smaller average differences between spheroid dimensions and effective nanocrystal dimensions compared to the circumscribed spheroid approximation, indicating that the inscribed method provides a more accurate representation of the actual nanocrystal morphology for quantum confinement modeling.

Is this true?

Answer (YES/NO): NO